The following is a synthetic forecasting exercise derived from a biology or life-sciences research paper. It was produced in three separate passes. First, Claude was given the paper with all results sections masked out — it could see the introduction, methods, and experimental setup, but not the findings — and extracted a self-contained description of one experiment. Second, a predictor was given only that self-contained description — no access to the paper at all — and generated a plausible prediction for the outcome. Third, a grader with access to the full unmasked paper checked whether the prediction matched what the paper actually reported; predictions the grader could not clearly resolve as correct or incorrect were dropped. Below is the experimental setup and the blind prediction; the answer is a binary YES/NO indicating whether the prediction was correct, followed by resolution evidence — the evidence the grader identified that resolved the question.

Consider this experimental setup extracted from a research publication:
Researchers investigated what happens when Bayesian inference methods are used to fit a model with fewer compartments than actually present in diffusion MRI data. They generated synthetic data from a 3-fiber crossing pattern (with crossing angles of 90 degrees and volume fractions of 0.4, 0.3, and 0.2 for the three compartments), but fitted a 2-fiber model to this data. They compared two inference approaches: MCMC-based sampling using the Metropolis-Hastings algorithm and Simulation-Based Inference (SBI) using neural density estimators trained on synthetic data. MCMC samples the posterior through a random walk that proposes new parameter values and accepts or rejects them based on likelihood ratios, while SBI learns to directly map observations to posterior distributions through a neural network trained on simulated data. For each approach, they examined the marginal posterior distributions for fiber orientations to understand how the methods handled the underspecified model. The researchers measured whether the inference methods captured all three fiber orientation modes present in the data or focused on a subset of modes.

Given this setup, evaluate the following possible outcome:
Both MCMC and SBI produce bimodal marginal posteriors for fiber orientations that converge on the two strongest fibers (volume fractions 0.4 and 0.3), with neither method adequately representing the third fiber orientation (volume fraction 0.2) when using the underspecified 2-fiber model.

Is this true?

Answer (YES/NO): NO